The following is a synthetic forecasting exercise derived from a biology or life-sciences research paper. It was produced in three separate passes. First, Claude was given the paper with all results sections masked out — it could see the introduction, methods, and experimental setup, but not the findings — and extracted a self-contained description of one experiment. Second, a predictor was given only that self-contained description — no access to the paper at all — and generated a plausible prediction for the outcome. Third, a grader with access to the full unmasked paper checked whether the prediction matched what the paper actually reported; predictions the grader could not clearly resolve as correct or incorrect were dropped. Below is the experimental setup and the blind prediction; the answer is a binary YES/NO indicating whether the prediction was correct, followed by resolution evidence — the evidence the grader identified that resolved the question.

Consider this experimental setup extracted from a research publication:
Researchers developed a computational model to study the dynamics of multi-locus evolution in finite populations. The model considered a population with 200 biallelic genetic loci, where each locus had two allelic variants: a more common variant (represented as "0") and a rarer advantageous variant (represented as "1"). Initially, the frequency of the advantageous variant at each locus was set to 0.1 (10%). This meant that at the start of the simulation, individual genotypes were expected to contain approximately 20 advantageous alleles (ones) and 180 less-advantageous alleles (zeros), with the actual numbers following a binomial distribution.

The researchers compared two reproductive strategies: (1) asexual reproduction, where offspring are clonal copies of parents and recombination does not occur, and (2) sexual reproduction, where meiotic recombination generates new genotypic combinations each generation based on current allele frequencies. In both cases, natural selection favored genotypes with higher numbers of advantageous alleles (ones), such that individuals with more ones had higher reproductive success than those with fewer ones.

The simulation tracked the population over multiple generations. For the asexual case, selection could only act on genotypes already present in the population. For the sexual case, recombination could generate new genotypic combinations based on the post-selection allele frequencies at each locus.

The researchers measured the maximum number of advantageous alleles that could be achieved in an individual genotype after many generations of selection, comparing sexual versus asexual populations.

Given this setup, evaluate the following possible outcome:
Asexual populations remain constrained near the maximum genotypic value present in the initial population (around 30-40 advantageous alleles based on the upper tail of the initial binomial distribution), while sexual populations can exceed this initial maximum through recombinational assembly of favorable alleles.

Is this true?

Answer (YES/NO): YES